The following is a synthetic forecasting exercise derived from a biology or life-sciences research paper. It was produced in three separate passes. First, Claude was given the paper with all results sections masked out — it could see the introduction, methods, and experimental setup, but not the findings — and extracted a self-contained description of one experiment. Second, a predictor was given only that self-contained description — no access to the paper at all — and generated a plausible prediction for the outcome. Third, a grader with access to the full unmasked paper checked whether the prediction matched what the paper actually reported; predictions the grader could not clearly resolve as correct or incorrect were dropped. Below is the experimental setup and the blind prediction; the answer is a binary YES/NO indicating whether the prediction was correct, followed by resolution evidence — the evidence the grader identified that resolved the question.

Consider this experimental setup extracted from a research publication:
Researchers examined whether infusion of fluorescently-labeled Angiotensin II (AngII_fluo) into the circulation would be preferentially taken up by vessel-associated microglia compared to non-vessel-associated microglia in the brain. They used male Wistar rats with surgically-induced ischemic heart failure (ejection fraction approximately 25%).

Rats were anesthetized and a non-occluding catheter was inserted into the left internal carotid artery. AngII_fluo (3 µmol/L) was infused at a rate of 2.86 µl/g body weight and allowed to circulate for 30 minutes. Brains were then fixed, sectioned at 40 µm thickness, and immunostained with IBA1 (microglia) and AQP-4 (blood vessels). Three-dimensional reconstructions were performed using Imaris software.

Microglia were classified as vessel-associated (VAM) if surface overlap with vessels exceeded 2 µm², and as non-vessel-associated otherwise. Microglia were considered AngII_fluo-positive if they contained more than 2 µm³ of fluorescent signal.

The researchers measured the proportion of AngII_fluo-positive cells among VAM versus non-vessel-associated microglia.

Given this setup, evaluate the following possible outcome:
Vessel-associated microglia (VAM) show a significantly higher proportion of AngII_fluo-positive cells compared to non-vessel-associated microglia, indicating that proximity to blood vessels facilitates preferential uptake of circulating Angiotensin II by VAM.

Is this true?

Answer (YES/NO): YES